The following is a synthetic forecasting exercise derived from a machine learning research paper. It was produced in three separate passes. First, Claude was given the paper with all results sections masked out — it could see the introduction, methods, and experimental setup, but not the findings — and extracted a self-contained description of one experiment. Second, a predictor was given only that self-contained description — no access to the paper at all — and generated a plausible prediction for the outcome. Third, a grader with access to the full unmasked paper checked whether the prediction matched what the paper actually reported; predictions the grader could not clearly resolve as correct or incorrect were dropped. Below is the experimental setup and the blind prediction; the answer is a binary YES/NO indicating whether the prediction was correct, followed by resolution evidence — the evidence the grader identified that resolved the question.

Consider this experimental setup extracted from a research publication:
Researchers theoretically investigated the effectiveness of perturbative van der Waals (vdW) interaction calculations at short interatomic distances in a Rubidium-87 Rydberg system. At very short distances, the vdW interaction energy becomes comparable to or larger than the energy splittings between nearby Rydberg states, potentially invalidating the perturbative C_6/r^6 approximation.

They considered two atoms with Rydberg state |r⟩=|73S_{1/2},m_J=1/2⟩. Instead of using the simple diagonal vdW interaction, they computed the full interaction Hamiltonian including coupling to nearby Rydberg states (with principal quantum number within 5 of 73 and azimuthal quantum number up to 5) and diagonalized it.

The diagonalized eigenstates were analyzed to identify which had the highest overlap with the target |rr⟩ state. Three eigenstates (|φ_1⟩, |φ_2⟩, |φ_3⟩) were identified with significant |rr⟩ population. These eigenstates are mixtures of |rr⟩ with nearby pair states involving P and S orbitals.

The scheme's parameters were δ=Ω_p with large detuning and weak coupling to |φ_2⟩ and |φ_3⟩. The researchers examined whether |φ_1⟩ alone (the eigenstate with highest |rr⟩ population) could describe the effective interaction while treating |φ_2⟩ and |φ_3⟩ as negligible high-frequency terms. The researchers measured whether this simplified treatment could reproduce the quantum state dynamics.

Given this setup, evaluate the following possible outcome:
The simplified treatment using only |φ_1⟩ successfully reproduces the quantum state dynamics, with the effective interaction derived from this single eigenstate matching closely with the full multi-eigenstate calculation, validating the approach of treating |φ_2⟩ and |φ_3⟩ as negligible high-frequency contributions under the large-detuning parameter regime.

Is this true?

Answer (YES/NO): YES